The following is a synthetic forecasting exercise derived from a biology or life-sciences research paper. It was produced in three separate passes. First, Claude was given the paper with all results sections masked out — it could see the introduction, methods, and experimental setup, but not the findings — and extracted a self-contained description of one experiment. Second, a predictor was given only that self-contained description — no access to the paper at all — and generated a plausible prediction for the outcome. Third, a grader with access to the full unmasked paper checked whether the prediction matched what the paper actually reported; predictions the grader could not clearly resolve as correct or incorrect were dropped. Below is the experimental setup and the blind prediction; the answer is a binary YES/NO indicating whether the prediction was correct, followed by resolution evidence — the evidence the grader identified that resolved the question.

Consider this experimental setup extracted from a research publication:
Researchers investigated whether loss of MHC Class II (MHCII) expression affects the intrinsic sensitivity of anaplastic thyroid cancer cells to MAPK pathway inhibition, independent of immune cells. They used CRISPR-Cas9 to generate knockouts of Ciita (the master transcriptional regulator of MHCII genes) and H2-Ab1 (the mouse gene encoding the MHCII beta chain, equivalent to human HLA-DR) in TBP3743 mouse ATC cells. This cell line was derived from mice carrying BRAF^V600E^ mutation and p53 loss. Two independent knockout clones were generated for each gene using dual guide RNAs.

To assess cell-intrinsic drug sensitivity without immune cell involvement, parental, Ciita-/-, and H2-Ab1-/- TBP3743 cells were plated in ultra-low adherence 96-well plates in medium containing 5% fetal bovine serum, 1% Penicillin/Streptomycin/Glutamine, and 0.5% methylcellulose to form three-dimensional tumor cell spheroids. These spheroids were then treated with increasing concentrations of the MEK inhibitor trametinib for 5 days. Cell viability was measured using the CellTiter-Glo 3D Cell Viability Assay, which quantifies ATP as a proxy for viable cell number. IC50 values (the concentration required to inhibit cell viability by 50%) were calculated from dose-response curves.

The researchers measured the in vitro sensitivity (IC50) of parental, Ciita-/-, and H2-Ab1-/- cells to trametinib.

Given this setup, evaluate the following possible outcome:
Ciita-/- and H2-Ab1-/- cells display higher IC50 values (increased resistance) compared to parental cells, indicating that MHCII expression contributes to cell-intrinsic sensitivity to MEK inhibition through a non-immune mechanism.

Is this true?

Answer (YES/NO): NO